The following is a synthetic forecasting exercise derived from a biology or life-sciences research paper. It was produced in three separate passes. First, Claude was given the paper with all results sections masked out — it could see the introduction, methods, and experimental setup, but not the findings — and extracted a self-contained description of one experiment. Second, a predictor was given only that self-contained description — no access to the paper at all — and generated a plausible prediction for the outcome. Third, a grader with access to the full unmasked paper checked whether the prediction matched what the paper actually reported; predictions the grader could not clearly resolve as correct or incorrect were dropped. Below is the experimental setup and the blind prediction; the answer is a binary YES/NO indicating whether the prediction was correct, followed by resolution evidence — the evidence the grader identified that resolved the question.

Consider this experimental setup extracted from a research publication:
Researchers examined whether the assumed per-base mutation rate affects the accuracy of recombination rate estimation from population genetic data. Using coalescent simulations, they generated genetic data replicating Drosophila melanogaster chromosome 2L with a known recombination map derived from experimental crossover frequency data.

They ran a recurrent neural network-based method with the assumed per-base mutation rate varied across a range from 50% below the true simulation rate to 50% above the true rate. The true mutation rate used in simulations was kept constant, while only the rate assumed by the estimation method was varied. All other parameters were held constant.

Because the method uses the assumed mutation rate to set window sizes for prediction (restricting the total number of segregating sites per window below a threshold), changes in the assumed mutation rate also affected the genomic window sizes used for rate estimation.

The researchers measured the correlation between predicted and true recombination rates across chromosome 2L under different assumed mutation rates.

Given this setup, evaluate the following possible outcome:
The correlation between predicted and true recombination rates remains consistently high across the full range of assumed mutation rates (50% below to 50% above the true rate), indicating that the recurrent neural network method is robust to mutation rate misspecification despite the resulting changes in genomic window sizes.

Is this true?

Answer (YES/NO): YES